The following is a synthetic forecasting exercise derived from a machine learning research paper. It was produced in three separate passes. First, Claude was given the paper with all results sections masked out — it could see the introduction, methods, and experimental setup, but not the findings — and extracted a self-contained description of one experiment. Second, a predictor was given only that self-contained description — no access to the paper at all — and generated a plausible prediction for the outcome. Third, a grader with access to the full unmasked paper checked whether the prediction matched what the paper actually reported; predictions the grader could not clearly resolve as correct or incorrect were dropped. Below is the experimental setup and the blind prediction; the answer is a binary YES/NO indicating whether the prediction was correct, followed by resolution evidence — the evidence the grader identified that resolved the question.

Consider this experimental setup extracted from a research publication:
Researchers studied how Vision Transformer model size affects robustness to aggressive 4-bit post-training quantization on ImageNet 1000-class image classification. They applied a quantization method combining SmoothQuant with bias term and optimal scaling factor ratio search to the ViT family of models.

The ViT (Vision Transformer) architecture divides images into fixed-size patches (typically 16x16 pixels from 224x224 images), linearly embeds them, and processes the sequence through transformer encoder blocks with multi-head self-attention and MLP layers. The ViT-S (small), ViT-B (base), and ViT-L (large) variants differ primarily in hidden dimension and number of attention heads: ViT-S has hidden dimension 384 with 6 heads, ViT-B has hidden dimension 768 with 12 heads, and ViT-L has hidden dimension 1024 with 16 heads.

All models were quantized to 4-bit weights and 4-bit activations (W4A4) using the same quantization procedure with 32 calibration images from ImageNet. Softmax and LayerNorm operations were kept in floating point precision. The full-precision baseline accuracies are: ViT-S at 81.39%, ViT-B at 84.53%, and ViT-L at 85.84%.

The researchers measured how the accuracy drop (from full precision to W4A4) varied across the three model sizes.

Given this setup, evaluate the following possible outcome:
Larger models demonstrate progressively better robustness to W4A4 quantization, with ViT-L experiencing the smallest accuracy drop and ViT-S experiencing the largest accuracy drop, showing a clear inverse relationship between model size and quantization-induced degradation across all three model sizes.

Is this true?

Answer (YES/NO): YES